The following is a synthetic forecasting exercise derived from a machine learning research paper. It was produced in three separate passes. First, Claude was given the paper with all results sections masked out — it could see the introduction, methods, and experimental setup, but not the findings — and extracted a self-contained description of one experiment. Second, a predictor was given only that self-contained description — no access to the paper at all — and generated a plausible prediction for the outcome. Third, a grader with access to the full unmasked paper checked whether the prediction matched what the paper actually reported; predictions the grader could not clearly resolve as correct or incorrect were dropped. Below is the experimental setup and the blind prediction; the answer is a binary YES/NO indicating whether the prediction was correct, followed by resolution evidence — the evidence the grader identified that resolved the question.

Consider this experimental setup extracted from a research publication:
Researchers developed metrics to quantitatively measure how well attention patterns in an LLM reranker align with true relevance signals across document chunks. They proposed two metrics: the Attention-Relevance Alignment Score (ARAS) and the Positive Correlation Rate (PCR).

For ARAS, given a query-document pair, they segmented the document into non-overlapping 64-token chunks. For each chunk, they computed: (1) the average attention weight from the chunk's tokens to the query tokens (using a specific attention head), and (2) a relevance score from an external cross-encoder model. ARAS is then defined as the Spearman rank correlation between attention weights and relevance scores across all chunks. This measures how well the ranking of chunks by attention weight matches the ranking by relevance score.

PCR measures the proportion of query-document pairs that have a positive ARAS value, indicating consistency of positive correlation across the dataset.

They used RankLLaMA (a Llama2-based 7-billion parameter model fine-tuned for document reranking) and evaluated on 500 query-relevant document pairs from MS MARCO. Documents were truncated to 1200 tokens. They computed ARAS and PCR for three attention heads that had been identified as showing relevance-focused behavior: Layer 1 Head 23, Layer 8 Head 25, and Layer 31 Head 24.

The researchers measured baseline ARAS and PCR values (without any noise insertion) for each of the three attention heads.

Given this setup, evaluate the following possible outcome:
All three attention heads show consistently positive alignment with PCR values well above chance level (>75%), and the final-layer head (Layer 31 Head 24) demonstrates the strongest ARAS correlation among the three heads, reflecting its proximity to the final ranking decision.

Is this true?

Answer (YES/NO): NO